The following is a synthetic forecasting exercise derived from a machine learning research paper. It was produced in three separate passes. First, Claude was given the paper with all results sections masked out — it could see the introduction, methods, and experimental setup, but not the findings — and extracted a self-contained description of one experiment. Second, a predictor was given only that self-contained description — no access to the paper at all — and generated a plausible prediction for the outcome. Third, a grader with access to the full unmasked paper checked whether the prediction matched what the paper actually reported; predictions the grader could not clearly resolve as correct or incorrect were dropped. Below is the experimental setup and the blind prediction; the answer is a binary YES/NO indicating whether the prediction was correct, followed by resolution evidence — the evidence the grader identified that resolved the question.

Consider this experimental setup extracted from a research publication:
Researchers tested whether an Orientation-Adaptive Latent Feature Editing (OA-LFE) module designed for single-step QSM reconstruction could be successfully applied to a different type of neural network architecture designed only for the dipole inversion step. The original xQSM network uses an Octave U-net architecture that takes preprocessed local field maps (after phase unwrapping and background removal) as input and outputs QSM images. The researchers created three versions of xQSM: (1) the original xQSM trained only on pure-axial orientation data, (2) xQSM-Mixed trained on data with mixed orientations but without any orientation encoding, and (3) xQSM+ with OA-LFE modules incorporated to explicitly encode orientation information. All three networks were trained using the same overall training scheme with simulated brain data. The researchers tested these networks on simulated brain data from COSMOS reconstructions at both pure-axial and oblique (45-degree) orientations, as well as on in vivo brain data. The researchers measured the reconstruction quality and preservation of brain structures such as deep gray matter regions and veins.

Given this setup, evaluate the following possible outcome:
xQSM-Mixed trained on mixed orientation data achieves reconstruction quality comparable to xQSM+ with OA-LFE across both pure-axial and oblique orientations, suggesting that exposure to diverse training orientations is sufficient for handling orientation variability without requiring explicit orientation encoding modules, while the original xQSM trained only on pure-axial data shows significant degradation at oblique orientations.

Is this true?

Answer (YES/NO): NO